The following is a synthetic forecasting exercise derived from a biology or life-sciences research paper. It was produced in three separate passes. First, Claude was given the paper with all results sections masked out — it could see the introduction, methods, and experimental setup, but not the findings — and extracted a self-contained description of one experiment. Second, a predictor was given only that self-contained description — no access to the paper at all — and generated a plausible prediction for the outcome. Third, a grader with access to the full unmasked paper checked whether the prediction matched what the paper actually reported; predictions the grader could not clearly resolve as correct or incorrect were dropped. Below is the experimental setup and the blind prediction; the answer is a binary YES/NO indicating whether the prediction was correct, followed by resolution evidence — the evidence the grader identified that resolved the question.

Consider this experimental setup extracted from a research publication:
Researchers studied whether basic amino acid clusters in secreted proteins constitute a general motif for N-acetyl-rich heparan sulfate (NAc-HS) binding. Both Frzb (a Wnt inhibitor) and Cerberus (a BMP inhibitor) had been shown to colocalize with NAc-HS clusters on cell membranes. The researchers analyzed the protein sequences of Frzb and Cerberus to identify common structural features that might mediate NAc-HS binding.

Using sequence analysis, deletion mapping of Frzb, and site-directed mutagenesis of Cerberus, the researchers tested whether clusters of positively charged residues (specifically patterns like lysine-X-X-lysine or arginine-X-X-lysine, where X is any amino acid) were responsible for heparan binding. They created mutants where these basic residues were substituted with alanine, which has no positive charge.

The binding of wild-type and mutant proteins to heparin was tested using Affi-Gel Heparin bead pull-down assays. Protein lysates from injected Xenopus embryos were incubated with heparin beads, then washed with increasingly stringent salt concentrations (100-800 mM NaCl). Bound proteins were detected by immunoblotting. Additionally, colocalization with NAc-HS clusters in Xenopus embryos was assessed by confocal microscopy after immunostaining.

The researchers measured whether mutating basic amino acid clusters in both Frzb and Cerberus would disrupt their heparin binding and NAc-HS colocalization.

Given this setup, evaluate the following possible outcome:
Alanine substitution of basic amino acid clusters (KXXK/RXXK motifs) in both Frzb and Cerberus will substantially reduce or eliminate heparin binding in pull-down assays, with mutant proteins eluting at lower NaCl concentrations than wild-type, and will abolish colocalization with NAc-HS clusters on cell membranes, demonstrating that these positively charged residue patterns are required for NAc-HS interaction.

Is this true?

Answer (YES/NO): NO